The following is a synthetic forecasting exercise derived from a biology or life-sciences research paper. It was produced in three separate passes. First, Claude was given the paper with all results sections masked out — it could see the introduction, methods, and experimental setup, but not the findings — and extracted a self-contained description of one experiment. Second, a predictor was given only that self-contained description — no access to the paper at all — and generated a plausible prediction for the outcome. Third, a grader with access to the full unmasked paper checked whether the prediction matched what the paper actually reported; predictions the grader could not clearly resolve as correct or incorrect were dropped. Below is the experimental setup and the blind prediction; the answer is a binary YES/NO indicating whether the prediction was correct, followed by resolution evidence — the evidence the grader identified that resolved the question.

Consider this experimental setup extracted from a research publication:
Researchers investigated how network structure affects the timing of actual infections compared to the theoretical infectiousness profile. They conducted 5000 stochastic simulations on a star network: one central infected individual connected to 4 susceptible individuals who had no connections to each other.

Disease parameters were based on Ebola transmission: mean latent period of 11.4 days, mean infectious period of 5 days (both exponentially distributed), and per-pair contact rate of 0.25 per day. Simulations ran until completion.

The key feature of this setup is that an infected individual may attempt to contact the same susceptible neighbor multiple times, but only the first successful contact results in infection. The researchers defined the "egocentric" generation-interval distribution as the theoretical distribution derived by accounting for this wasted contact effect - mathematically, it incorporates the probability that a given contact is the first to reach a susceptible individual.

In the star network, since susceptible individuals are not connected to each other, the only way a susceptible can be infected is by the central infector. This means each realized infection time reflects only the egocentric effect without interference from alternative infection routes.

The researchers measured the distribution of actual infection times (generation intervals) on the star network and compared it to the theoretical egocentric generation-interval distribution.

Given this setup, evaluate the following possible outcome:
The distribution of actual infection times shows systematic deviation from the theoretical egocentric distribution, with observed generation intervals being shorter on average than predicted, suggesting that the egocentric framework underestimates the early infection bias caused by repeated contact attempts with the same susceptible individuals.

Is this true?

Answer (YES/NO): NO